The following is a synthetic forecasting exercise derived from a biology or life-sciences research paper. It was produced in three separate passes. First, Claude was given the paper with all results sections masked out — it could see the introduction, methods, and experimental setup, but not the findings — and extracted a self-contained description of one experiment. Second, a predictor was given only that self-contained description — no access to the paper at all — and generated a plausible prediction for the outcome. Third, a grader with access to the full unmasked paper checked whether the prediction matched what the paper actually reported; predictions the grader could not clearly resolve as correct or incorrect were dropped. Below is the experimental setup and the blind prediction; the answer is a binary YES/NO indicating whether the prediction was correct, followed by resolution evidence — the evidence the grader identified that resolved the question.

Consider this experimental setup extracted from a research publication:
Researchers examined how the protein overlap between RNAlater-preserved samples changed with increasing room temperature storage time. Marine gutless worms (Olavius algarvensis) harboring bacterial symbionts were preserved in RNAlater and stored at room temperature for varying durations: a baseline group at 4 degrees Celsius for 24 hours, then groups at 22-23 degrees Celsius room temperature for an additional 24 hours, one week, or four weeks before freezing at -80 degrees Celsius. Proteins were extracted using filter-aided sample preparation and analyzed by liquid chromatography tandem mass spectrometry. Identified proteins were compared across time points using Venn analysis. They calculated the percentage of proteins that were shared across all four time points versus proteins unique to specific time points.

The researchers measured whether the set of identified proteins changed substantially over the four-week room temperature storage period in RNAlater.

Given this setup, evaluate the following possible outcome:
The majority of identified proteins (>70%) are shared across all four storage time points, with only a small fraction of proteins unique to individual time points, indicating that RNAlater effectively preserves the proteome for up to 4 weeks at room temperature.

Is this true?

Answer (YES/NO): YES